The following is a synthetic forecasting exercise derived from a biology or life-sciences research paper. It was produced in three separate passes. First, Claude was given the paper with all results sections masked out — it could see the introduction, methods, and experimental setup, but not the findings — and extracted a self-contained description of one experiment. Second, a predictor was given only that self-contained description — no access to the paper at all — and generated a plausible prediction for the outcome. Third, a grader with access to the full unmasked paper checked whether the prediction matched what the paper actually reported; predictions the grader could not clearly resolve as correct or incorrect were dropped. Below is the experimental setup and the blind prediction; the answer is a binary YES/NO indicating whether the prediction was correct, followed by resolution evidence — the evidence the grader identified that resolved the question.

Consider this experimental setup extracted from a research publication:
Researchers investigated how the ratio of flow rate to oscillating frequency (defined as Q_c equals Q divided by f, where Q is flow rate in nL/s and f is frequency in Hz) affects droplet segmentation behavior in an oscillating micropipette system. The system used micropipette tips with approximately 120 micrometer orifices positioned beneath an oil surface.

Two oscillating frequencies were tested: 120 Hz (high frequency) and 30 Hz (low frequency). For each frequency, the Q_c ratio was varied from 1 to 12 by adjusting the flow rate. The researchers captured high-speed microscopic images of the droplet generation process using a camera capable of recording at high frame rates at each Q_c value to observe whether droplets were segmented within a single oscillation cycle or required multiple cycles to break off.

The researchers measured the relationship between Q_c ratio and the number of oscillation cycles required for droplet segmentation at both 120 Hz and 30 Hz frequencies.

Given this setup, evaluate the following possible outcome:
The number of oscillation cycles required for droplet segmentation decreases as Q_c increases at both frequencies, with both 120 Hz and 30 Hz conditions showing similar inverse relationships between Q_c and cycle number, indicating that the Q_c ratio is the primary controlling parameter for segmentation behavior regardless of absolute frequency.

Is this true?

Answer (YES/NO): NO